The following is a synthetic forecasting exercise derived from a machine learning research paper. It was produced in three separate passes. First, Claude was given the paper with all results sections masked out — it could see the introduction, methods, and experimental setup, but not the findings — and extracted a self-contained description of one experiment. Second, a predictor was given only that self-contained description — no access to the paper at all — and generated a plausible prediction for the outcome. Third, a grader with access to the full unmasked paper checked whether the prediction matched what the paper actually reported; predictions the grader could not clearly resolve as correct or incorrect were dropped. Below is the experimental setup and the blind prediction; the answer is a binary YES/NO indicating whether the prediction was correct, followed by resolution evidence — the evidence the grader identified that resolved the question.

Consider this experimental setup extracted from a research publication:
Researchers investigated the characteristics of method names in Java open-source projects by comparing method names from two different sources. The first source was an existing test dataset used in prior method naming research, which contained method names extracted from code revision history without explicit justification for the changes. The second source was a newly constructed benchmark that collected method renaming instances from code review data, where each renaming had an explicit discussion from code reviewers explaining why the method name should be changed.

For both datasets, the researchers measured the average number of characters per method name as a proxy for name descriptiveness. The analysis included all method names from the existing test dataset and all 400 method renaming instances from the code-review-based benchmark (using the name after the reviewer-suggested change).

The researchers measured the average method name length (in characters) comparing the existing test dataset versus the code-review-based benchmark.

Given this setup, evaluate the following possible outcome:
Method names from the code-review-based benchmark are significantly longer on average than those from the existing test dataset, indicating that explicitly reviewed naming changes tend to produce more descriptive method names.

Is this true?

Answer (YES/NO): YES